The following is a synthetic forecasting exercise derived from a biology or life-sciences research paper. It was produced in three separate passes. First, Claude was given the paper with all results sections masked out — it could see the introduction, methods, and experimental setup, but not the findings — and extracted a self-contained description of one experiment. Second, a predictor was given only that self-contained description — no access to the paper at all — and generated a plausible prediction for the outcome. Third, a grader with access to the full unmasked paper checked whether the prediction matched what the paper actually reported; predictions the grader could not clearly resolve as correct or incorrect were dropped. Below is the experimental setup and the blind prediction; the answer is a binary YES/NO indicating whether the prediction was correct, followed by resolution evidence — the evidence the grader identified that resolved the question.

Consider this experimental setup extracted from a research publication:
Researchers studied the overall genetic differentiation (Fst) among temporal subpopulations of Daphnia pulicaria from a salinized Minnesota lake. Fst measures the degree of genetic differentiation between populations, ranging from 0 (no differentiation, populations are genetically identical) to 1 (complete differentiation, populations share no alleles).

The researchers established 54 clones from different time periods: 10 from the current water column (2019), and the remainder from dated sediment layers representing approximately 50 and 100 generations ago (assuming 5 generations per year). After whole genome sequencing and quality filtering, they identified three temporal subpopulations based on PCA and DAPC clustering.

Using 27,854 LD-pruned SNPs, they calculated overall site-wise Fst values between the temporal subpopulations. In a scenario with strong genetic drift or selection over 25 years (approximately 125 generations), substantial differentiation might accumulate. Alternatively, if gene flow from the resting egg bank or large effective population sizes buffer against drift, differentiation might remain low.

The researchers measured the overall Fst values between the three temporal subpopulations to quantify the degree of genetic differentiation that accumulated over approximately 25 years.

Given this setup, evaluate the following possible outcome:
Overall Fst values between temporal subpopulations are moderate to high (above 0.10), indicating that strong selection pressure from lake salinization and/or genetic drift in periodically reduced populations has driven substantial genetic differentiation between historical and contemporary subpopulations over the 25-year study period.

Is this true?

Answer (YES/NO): NO